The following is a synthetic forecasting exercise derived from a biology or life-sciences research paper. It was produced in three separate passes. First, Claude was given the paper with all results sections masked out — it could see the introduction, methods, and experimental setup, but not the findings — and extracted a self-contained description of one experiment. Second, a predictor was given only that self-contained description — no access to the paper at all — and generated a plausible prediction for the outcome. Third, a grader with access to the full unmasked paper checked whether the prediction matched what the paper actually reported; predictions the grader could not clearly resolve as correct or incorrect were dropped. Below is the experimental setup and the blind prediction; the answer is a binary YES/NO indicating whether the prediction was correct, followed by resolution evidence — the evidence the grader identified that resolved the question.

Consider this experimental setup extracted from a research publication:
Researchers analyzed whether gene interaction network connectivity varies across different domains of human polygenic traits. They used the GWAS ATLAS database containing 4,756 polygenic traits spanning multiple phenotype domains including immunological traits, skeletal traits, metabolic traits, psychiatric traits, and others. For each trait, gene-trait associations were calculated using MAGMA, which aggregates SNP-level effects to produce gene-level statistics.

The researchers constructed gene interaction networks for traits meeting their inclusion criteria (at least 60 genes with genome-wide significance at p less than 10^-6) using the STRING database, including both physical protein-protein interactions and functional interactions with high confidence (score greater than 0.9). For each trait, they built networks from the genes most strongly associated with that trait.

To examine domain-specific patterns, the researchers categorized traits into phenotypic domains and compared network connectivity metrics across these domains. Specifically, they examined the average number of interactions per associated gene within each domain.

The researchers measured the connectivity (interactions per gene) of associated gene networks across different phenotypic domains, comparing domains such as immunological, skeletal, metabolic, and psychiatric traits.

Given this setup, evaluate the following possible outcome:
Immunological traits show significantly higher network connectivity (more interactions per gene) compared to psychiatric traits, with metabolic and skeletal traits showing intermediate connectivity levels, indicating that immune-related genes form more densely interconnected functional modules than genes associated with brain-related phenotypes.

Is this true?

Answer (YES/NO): NO